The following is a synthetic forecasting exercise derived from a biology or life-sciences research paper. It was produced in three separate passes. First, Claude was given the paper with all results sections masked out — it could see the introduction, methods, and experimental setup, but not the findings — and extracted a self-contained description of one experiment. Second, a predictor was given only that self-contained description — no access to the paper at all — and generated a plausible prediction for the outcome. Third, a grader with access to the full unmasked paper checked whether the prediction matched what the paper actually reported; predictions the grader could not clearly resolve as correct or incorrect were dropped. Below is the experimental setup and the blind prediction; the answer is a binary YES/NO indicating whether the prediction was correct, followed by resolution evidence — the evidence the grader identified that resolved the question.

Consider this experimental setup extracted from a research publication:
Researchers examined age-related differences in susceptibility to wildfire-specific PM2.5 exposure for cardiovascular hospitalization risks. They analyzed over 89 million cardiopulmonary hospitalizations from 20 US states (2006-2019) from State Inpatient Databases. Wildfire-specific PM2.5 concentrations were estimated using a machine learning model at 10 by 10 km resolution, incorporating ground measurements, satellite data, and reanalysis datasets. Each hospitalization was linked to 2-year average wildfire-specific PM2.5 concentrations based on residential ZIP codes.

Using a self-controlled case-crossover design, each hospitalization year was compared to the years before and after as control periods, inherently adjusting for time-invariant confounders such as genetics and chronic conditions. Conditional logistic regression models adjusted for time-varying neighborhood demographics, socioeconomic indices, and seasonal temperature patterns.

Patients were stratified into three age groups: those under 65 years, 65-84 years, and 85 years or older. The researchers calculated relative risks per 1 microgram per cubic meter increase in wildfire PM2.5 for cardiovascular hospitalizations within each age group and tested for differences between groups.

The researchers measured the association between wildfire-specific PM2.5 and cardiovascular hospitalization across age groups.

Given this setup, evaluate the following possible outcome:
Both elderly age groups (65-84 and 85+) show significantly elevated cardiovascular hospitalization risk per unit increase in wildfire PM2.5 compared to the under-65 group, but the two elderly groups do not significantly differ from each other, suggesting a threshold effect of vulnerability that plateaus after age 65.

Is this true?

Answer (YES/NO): NO